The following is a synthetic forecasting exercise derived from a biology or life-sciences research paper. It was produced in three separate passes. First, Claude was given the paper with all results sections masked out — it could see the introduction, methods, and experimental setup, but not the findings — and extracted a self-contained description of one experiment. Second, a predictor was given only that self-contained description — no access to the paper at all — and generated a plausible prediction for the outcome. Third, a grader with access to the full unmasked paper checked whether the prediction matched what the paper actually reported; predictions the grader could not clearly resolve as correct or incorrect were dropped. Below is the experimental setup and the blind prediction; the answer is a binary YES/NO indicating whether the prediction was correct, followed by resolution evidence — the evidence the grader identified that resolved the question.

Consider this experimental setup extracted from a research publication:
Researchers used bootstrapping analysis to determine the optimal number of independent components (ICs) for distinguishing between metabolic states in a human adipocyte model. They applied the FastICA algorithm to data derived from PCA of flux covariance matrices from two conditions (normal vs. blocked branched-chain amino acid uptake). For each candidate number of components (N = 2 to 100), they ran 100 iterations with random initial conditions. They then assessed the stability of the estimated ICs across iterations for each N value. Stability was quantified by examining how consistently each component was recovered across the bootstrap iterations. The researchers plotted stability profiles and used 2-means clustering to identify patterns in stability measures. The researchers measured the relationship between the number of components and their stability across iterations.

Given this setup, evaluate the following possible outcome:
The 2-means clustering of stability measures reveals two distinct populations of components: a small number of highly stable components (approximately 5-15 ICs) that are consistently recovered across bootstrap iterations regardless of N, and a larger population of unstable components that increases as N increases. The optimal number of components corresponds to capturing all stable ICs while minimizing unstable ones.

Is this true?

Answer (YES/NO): NO